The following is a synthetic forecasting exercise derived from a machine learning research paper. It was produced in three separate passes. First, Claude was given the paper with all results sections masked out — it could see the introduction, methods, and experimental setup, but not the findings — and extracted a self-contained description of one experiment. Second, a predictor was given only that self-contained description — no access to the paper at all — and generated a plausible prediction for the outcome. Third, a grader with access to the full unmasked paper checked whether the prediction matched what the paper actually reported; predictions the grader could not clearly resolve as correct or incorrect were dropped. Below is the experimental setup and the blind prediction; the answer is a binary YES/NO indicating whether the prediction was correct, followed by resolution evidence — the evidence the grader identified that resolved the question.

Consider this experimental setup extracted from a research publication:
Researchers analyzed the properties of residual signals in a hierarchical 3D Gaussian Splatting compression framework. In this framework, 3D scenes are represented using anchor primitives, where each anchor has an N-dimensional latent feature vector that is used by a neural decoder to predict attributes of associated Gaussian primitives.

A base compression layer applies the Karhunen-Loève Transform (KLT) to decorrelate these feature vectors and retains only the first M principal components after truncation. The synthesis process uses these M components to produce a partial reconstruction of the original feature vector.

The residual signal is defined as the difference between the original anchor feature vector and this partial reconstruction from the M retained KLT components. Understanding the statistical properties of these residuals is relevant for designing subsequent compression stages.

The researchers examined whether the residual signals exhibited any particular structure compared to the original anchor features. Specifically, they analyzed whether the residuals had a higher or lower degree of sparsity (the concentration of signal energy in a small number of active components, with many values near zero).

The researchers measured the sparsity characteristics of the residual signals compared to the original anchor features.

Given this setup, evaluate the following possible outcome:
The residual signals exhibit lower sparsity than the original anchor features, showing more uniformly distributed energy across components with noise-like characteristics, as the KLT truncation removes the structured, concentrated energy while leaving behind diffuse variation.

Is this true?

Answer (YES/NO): NO